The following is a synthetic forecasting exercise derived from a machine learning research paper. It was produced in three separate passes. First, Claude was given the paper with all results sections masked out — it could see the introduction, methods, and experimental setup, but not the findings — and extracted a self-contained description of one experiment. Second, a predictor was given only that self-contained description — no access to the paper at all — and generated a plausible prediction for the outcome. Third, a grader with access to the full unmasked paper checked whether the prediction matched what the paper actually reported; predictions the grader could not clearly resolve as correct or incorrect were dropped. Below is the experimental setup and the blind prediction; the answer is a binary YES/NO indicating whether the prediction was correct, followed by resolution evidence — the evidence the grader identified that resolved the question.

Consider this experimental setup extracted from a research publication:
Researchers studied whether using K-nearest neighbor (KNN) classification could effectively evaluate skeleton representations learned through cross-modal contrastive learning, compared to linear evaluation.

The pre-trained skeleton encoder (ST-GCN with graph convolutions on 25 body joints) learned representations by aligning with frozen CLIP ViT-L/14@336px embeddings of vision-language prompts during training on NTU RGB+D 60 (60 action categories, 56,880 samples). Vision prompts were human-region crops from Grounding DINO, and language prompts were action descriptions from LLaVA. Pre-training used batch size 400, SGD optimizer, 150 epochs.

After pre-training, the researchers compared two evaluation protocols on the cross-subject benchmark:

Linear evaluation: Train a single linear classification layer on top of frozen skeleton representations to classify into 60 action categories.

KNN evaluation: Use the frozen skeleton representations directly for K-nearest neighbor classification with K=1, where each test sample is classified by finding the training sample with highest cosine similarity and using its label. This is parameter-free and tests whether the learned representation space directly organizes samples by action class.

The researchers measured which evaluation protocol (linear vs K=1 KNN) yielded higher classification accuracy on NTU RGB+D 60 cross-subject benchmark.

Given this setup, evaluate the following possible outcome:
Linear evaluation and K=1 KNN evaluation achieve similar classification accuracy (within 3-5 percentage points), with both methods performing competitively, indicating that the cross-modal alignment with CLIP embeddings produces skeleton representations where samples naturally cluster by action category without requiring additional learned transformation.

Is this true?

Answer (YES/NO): NO